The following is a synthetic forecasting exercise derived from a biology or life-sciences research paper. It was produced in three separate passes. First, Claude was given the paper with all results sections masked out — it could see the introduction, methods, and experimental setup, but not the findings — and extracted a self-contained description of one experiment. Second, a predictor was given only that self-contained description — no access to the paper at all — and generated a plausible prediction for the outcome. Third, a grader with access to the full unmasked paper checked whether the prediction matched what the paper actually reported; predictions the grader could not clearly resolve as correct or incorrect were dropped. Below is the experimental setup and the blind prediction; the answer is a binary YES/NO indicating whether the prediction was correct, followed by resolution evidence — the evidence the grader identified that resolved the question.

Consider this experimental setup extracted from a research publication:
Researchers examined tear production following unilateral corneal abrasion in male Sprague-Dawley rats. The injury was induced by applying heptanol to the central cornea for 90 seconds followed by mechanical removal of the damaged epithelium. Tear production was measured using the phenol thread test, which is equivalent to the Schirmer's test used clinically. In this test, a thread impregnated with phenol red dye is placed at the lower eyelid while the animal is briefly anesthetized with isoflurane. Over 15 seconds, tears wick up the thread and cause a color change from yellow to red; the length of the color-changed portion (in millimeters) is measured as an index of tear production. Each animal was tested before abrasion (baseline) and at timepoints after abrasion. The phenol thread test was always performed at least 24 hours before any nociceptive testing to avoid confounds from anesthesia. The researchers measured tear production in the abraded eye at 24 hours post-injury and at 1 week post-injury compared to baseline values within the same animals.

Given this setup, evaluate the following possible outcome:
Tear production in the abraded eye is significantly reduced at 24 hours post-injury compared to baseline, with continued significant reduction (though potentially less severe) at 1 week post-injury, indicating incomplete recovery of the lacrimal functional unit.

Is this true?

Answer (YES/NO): NO